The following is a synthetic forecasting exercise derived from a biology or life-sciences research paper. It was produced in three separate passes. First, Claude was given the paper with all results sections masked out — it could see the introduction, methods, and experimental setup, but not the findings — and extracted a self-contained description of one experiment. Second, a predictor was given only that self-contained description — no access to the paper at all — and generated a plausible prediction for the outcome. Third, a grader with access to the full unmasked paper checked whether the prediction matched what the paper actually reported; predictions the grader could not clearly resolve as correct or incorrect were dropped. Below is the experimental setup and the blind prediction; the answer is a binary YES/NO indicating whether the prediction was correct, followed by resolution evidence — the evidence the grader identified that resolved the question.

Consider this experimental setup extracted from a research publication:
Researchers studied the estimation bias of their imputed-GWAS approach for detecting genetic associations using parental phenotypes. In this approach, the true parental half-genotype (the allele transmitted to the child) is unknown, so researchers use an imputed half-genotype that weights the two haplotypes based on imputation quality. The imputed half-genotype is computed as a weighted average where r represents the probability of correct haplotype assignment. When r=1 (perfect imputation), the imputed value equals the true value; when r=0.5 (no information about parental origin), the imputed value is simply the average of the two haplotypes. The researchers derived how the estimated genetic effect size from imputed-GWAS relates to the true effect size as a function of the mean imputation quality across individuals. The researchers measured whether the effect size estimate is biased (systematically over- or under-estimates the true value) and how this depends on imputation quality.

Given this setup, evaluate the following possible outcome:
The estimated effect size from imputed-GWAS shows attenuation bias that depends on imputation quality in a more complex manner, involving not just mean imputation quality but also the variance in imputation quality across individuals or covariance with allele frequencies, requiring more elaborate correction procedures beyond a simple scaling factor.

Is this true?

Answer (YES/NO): NO